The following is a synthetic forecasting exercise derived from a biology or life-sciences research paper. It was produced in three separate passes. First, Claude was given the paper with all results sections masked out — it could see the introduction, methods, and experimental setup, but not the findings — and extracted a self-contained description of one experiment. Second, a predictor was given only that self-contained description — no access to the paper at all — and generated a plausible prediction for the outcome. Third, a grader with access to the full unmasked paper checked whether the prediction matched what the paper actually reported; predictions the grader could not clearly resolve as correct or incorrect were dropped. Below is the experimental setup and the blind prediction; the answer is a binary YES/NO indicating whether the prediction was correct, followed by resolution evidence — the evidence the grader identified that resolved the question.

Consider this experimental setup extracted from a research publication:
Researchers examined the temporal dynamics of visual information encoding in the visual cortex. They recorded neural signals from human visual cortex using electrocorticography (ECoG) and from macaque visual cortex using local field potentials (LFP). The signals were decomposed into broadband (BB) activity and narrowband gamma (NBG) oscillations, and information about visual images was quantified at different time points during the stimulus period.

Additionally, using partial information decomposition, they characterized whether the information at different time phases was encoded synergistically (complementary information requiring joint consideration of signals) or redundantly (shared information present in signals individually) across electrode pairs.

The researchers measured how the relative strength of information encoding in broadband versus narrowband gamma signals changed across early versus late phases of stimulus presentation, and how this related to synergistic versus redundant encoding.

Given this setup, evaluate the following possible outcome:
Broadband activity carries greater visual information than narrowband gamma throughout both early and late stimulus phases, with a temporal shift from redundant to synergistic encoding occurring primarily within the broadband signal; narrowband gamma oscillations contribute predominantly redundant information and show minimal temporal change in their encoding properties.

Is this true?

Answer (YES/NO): NO